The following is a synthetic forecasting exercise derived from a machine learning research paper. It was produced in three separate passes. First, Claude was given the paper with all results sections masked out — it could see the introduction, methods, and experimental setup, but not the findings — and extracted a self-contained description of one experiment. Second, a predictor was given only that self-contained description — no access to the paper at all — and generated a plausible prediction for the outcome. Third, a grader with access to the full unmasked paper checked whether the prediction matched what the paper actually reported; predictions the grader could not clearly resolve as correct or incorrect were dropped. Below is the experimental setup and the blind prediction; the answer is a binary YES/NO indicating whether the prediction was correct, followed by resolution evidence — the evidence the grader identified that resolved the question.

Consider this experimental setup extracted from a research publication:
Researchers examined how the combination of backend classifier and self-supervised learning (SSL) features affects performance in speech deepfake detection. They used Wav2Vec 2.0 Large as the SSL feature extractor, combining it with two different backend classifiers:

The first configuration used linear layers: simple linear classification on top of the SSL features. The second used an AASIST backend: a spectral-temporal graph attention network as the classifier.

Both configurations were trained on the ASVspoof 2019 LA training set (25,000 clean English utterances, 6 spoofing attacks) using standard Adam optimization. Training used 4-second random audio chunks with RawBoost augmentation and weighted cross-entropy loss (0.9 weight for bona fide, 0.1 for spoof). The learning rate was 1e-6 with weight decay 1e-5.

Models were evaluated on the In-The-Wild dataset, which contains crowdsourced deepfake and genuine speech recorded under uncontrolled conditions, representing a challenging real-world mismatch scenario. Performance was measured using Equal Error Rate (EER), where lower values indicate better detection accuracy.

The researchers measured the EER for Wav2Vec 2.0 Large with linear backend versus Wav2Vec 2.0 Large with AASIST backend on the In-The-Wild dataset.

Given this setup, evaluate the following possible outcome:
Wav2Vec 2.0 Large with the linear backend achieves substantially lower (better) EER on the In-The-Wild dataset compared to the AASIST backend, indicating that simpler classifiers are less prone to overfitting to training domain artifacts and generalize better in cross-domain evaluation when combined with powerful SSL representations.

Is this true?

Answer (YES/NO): NO